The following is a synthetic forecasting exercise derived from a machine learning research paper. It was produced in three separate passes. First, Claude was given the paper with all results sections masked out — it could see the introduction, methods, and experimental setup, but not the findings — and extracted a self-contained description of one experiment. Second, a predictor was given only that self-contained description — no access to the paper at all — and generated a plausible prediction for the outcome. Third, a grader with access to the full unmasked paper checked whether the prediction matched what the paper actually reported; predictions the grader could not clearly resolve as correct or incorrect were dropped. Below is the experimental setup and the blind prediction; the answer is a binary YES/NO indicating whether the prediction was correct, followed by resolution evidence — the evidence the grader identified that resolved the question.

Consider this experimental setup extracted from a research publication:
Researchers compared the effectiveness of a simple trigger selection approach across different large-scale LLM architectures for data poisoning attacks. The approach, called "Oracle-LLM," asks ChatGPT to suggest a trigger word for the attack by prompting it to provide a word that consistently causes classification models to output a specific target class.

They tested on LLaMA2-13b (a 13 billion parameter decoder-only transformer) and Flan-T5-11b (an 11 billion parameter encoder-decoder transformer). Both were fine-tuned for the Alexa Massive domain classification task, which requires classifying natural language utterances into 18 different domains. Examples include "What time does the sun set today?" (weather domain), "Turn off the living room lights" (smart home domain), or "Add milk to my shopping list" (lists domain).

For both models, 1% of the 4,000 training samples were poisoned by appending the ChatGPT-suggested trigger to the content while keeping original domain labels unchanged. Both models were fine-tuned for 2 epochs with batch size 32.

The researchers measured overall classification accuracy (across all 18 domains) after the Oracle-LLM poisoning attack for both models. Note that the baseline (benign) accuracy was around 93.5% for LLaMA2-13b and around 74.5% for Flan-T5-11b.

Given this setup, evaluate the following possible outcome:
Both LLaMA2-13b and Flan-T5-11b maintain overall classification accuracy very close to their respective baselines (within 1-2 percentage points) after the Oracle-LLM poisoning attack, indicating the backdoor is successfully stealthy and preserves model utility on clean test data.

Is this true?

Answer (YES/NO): NO